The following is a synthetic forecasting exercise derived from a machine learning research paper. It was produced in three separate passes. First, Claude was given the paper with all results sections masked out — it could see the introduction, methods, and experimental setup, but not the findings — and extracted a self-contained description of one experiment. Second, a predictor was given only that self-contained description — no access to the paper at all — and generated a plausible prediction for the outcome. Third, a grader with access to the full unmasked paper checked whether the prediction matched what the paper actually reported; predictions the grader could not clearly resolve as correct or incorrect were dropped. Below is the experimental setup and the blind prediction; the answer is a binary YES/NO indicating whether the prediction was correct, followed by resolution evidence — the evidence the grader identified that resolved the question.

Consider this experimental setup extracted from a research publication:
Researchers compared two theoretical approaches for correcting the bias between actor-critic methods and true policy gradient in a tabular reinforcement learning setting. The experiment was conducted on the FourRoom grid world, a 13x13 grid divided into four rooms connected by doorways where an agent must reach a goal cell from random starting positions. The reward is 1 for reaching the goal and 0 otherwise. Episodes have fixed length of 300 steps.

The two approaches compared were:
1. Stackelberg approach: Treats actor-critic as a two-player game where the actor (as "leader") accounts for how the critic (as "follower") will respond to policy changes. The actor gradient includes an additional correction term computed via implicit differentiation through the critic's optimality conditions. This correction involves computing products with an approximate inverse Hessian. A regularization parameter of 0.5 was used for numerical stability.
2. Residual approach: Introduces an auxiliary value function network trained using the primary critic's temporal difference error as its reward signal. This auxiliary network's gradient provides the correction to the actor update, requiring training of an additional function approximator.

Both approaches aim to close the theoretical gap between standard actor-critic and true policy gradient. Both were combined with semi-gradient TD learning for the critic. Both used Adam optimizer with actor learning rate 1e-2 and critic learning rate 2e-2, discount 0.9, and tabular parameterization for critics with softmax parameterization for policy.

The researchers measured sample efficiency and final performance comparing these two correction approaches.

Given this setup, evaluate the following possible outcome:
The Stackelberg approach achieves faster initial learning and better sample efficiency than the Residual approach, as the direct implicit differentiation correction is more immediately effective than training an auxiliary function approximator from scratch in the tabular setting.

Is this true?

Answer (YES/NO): NO